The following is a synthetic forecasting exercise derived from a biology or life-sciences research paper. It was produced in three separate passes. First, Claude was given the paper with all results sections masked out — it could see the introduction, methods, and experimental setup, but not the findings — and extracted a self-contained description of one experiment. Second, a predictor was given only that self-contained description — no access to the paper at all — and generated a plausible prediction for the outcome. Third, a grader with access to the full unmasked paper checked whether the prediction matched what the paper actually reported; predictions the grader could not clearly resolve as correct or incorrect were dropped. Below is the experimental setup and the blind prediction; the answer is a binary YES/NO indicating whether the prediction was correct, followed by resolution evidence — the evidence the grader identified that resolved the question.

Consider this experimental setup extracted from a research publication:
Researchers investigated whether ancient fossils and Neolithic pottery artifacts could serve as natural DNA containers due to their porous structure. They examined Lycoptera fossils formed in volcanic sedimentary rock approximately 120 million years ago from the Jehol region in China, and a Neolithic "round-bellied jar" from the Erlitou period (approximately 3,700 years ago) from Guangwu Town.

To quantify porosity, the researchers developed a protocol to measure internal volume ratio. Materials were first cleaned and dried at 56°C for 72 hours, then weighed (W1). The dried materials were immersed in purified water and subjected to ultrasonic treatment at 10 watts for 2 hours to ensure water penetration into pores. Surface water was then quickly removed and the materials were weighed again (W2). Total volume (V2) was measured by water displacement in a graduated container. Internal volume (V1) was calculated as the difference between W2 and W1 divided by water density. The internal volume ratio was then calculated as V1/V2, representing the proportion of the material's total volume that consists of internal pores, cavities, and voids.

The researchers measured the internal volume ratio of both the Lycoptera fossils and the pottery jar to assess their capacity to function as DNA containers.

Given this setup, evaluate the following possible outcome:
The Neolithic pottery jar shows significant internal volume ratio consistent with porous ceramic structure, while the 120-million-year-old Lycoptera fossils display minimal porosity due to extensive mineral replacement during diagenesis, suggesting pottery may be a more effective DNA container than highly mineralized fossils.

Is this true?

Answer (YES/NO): NO